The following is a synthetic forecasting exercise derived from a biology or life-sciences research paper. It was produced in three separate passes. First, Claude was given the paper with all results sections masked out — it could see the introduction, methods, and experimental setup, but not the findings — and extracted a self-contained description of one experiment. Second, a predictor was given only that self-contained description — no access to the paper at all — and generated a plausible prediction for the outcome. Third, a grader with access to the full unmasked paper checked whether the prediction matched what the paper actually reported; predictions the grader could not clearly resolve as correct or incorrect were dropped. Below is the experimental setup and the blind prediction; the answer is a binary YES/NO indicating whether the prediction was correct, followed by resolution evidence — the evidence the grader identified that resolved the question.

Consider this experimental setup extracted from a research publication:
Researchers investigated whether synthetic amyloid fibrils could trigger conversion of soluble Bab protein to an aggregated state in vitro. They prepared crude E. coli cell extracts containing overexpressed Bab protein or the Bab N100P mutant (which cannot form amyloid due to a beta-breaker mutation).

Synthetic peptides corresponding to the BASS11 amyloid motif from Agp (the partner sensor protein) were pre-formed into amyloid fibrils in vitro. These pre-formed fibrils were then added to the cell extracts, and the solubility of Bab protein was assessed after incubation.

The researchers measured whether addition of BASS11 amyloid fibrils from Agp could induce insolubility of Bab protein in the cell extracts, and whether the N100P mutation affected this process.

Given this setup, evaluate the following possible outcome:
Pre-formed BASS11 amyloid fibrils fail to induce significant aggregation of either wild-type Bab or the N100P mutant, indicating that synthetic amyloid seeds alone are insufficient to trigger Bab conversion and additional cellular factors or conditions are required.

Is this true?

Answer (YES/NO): NO